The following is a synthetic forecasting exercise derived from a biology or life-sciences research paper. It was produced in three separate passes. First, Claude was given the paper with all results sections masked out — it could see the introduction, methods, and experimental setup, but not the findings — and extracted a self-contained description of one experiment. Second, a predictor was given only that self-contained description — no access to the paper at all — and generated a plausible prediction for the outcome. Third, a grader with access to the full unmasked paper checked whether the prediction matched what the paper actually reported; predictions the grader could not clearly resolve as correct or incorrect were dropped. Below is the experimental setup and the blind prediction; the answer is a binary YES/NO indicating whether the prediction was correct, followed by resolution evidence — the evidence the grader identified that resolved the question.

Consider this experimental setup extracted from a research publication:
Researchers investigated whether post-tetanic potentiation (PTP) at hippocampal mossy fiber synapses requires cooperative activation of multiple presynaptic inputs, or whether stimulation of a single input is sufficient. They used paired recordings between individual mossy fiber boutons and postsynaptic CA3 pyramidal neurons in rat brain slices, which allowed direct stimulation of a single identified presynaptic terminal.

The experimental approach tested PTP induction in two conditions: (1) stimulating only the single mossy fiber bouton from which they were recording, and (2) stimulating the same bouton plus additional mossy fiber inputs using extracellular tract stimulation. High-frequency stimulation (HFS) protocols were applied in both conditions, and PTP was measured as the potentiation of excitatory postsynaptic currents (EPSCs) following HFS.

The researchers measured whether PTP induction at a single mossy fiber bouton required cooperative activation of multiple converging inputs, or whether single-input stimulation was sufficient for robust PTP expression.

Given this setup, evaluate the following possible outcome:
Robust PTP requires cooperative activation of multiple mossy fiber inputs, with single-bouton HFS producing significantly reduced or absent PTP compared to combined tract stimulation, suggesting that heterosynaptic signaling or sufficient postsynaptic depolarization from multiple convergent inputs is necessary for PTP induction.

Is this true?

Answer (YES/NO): NO